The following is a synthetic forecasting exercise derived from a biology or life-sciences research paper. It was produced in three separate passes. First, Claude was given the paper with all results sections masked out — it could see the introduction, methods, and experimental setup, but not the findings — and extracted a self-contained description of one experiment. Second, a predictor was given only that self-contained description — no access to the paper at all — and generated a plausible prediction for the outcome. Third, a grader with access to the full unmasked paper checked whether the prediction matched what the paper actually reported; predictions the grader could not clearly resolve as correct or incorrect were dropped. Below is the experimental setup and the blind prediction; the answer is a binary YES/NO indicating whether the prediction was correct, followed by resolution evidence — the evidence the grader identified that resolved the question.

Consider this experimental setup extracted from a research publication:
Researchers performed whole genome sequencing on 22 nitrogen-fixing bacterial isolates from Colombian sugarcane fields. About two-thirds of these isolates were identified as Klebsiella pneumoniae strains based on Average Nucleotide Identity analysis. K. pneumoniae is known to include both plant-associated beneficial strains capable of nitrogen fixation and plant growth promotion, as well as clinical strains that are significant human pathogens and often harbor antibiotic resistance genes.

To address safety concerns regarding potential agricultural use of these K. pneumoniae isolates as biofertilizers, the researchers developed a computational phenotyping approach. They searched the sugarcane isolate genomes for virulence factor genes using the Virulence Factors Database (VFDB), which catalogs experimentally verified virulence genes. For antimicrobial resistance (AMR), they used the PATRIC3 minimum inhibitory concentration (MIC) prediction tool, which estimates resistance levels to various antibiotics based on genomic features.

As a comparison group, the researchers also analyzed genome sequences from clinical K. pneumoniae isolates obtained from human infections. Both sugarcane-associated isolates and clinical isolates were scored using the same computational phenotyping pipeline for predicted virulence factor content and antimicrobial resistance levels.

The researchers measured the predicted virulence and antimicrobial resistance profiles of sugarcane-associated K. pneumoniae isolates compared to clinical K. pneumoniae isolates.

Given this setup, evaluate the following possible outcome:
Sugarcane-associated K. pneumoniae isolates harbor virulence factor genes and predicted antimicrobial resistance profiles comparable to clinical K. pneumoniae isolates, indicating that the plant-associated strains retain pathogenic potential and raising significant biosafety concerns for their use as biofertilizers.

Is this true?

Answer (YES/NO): NO